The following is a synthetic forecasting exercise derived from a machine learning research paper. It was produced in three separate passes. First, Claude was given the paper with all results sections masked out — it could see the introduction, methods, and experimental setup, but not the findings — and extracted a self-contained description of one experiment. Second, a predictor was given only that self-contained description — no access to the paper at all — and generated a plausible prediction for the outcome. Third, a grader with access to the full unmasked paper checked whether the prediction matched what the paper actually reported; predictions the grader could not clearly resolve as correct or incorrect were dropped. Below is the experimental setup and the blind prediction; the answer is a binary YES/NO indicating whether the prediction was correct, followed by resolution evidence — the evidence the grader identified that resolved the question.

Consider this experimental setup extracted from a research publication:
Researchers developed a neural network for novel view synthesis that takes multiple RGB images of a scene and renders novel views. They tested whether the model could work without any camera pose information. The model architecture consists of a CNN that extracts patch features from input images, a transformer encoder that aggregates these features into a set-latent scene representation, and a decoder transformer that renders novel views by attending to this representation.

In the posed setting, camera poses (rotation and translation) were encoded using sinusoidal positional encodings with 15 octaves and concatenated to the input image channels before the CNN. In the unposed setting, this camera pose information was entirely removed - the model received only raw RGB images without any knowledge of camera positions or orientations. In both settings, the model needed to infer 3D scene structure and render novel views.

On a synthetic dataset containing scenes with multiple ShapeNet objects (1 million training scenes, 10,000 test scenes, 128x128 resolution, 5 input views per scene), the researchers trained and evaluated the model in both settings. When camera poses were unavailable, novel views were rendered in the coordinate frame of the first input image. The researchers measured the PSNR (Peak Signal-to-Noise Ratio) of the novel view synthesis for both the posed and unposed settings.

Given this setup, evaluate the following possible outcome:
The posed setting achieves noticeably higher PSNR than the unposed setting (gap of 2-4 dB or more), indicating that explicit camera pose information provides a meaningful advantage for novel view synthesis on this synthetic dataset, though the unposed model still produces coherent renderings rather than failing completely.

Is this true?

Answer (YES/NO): NO